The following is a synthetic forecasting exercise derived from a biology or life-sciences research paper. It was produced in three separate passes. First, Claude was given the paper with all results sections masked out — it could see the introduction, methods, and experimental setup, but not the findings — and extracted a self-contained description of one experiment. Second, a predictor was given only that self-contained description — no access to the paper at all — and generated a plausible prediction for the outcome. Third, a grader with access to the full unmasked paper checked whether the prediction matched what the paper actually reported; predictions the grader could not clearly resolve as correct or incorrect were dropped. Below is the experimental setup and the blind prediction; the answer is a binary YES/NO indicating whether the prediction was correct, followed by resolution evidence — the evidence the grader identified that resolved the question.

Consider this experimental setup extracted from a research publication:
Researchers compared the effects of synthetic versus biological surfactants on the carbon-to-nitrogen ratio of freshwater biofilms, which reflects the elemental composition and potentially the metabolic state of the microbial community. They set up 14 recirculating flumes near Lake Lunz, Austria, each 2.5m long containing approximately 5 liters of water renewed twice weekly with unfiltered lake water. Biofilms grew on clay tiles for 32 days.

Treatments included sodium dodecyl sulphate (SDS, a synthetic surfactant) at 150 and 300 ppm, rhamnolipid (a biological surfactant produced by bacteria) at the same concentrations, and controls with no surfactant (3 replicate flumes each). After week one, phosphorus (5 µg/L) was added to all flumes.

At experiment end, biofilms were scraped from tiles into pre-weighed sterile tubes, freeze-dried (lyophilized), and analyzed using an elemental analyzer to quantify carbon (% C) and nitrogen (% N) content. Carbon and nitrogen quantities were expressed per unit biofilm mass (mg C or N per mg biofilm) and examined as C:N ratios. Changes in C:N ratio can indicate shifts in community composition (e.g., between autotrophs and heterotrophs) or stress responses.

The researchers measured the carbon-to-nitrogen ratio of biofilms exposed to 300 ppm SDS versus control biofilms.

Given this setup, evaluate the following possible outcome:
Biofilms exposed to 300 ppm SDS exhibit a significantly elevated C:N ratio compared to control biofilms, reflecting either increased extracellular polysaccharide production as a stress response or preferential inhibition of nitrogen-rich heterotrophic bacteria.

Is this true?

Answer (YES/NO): NO